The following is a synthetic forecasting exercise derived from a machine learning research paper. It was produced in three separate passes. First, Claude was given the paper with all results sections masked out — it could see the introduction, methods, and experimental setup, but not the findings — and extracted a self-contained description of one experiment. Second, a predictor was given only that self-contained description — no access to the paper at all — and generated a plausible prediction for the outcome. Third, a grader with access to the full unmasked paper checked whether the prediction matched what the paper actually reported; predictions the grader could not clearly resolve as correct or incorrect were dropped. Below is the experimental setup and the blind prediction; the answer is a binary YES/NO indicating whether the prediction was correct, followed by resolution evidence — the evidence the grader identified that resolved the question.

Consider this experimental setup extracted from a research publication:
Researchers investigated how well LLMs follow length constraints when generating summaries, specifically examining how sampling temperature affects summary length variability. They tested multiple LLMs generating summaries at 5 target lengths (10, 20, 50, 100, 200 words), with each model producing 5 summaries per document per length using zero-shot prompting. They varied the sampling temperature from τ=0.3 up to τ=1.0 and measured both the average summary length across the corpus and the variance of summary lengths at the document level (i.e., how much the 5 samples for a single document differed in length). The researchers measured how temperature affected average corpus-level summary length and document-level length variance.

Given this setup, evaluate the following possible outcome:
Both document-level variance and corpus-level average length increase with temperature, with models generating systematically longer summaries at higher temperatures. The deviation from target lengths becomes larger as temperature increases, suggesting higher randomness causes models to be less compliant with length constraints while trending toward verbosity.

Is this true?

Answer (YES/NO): NO